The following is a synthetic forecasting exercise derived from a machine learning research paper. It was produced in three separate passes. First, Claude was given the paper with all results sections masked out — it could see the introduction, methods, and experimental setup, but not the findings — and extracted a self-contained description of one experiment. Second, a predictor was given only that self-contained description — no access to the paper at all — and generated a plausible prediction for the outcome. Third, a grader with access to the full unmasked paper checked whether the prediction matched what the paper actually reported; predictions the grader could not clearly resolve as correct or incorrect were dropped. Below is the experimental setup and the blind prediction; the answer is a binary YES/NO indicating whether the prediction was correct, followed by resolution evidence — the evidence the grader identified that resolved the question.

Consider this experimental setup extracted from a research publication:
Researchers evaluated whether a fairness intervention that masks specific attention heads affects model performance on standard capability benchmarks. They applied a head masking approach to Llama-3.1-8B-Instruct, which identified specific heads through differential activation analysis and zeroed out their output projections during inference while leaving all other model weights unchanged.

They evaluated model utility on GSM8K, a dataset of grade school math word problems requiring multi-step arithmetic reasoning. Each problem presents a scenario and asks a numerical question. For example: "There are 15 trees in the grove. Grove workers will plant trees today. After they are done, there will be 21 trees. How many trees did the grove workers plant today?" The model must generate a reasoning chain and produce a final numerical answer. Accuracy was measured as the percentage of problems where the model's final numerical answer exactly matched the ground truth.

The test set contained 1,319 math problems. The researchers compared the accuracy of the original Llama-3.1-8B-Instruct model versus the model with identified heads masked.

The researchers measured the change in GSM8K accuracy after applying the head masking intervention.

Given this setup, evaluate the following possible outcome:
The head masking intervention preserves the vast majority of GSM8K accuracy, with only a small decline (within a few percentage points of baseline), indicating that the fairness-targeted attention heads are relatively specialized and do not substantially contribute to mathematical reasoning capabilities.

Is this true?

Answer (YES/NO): YES